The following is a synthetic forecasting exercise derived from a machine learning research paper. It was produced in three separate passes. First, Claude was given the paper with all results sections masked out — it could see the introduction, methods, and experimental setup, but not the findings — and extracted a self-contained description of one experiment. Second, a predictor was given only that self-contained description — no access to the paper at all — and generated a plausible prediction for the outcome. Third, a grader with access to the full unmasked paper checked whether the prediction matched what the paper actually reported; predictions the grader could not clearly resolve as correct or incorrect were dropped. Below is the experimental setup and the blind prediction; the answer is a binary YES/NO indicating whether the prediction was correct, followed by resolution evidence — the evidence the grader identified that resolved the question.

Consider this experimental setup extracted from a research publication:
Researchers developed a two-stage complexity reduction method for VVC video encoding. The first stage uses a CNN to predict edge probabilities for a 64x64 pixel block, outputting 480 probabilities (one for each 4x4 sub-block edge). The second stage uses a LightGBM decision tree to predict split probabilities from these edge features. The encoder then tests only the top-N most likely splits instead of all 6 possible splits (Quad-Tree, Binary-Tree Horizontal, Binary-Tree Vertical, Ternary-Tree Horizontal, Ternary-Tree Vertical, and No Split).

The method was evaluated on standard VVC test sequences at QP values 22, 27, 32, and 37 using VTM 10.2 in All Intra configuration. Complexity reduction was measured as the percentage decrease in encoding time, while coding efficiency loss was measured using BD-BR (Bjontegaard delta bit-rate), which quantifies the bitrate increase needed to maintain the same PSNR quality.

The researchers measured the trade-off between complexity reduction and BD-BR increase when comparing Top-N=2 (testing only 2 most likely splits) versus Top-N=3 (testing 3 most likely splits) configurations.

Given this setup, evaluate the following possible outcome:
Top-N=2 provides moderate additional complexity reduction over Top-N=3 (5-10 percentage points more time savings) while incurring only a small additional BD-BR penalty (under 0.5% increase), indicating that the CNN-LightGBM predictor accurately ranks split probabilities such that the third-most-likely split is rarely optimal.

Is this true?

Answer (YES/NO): NO